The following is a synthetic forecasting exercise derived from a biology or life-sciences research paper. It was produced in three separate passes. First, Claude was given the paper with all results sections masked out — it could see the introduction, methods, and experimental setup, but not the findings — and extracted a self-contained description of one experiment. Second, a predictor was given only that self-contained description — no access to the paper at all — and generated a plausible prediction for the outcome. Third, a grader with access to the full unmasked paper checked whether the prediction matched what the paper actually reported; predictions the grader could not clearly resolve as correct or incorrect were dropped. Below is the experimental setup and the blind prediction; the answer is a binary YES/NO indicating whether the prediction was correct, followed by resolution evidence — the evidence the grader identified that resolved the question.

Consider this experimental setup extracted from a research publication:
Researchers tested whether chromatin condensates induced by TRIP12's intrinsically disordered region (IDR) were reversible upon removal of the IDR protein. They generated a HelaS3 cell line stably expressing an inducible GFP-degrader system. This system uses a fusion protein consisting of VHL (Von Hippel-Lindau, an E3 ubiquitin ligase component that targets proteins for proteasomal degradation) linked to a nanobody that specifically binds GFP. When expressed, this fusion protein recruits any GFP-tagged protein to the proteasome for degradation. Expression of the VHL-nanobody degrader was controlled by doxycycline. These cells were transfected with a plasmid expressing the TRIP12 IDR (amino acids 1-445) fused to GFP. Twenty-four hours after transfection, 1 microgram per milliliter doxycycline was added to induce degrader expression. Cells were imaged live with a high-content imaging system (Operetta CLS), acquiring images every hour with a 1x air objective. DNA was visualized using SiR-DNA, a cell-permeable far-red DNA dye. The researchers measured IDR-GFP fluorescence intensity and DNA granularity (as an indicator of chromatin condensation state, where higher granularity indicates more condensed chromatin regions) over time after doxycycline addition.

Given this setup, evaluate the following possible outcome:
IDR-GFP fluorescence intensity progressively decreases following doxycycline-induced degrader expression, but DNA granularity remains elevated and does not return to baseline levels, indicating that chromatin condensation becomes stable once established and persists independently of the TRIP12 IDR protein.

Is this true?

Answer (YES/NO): NO